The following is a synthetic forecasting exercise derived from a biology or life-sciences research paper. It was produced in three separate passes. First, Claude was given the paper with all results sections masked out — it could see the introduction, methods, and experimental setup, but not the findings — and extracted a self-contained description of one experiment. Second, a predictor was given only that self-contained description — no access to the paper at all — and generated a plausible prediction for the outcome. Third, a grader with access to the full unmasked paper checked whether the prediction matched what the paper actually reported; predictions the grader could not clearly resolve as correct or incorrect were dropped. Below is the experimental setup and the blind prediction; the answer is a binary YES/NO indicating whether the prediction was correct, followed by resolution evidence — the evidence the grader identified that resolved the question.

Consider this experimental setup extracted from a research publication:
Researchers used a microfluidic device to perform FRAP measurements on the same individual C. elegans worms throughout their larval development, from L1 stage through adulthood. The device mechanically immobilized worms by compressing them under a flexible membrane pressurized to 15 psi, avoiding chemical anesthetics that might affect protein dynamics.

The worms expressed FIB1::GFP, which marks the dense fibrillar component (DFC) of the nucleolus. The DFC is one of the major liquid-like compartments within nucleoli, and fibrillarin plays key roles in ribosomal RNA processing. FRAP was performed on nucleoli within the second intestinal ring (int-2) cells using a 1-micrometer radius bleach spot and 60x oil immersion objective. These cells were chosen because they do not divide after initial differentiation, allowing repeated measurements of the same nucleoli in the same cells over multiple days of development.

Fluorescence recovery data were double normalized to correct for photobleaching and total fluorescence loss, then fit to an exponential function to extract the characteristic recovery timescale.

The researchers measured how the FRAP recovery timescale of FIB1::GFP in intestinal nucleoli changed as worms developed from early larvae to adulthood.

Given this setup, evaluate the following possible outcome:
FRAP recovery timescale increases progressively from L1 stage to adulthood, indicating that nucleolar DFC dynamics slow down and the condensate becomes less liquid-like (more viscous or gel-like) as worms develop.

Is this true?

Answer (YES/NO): YES